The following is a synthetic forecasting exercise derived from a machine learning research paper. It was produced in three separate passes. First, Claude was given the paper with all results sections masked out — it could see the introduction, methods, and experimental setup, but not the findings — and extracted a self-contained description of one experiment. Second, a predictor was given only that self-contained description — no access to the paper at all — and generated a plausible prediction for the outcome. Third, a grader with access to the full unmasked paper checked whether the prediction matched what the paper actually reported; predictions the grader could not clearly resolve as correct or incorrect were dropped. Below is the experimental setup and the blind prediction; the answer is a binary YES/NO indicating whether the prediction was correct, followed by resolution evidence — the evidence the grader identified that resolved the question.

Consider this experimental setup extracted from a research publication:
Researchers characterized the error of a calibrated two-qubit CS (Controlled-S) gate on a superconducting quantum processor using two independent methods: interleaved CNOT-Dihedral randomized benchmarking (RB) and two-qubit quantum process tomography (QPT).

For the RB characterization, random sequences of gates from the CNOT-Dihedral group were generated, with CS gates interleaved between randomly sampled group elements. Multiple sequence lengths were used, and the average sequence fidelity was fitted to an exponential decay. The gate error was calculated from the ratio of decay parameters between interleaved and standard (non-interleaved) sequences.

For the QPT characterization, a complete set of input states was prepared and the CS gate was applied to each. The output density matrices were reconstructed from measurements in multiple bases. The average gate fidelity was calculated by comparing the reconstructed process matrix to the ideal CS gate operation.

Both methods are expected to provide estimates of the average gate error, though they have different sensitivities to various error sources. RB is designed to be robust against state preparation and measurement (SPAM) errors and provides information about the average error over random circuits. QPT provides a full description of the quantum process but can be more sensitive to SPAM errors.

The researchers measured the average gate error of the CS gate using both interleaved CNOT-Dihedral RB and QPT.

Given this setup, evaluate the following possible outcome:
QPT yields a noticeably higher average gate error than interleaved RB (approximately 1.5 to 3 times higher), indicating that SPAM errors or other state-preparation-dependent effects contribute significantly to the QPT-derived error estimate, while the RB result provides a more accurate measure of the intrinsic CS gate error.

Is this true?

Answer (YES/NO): YES